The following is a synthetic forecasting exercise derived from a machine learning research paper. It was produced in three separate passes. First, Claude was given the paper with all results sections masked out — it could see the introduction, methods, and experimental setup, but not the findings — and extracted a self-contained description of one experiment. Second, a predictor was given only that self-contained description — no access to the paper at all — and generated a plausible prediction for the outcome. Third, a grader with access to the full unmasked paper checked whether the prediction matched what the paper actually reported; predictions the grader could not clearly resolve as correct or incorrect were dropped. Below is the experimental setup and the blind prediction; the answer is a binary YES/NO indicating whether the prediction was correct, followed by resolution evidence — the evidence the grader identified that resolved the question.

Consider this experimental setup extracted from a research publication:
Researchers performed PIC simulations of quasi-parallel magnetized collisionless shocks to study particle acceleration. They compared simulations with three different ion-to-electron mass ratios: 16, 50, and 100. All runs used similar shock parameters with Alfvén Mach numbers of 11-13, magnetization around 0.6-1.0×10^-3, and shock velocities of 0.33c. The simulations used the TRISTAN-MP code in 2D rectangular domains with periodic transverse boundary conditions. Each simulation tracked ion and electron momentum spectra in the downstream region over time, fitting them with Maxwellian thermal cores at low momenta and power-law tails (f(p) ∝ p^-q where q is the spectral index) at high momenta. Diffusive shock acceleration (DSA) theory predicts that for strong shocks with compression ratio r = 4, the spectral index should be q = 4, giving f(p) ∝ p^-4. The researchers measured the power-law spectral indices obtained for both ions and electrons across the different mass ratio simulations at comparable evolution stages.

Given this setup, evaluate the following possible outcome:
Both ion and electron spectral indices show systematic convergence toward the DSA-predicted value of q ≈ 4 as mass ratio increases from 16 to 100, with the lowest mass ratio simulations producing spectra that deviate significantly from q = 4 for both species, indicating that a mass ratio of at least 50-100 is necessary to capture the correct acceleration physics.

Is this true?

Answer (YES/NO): NO